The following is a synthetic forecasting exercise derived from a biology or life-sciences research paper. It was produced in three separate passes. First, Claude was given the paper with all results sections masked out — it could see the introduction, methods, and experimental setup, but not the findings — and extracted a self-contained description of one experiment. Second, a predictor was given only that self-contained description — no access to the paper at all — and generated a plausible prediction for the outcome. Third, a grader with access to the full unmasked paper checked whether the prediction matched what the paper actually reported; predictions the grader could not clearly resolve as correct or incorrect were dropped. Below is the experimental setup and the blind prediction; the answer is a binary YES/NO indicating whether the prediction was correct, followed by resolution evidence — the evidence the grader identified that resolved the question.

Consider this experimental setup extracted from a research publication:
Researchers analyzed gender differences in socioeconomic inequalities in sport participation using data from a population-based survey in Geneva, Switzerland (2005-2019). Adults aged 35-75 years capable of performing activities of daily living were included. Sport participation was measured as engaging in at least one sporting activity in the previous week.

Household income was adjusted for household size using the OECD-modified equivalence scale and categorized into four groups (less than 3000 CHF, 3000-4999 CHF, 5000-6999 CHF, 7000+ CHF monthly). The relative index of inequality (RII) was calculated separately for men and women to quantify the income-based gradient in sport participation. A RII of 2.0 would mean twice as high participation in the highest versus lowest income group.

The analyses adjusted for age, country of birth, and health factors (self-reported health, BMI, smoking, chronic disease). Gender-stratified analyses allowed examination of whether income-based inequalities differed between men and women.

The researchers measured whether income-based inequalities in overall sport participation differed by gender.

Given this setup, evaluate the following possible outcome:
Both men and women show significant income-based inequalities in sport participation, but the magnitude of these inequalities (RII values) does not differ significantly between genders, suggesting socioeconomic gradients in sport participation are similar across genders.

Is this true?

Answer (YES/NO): YES